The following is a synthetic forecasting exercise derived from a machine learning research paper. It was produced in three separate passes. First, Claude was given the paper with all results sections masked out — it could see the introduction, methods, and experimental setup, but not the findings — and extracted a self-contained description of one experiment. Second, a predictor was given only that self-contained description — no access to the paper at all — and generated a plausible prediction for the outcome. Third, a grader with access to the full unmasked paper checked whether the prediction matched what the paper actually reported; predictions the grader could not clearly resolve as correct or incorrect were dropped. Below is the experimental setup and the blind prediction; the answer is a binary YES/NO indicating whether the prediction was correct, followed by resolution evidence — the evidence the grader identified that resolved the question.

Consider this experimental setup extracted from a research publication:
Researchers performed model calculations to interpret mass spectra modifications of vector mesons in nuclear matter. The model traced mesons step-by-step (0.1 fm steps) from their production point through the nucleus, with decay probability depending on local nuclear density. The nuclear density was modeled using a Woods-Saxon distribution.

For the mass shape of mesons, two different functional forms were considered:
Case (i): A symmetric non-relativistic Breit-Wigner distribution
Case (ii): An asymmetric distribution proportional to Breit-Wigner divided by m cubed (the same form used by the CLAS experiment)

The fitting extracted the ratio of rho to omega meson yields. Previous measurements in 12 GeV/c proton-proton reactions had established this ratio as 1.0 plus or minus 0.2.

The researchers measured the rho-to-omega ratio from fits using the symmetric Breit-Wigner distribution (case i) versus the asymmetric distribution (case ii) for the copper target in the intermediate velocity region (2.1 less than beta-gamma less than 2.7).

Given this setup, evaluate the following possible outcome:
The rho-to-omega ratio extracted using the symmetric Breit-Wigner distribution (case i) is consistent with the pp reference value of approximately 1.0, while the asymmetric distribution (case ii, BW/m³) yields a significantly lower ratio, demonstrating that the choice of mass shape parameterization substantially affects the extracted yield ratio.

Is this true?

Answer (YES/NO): NO